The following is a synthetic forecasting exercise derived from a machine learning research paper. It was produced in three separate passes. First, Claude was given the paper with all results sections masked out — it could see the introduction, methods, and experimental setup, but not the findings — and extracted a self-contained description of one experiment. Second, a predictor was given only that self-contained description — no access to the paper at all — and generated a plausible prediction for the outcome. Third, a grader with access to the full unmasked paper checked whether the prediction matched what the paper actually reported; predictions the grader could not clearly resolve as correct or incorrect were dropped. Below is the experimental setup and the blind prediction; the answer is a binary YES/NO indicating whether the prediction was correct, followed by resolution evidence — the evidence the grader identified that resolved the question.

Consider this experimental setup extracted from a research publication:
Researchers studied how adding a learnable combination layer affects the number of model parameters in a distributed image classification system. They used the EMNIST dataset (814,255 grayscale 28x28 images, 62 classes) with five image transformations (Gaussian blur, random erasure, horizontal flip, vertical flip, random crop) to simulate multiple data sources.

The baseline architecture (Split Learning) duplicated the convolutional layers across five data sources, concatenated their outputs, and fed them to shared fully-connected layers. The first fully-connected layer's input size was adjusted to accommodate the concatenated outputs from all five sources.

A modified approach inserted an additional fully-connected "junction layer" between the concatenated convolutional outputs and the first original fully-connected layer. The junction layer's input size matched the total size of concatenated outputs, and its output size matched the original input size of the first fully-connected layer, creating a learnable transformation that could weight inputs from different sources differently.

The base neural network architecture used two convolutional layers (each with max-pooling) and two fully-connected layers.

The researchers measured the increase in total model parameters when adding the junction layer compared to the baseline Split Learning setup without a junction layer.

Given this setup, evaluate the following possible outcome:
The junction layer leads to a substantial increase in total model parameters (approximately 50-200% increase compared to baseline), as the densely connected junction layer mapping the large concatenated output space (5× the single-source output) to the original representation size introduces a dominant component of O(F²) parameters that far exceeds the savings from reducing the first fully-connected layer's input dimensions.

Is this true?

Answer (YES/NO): NO